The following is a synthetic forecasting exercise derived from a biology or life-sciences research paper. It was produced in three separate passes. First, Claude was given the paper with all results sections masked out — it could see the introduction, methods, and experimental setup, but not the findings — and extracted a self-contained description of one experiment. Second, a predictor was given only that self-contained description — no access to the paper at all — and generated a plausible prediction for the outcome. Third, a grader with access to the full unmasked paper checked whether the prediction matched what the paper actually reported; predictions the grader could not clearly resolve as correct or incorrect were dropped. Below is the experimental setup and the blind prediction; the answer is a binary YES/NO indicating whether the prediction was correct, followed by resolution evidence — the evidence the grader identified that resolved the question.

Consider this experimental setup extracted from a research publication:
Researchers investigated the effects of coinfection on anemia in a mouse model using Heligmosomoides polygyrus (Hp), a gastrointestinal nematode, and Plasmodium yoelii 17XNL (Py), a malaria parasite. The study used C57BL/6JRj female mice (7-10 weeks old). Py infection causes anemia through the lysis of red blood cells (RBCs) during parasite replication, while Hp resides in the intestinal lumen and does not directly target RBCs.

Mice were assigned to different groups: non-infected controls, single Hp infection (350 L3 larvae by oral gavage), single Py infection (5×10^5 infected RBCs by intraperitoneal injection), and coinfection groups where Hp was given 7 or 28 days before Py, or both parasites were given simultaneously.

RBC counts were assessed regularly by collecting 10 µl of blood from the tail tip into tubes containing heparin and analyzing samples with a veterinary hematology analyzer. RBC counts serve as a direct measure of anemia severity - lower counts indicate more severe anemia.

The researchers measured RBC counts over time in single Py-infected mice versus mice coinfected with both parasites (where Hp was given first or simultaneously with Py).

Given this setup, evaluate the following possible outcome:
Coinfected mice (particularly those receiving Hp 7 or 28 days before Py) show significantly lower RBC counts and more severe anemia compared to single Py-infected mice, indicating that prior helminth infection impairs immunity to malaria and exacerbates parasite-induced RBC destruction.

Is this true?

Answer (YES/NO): NO